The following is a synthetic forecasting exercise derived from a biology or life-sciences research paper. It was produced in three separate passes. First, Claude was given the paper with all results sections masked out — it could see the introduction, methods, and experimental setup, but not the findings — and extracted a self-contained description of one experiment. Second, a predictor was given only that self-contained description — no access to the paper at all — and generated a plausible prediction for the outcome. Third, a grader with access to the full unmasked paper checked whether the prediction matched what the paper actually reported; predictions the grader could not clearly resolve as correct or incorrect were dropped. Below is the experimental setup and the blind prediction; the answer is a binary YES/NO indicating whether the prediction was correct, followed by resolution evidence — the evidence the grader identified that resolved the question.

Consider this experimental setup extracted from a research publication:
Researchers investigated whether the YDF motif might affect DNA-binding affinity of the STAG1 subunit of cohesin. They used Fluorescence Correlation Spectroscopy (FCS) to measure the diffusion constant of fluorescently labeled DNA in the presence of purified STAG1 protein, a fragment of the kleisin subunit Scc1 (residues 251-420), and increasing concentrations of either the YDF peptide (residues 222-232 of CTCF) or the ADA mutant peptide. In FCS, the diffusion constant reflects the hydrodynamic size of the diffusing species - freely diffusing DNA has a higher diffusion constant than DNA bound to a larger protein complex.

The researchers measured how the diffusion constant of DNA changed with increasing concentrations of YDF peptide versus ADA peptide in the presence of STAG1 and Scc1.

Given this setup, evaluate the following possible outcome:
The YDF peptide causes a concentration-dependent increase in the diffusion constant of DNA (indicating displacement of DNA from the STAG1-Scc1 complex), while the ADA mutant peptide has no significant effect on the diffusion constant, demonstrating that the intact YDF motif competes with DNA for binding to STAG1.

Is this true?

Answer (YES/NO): NO